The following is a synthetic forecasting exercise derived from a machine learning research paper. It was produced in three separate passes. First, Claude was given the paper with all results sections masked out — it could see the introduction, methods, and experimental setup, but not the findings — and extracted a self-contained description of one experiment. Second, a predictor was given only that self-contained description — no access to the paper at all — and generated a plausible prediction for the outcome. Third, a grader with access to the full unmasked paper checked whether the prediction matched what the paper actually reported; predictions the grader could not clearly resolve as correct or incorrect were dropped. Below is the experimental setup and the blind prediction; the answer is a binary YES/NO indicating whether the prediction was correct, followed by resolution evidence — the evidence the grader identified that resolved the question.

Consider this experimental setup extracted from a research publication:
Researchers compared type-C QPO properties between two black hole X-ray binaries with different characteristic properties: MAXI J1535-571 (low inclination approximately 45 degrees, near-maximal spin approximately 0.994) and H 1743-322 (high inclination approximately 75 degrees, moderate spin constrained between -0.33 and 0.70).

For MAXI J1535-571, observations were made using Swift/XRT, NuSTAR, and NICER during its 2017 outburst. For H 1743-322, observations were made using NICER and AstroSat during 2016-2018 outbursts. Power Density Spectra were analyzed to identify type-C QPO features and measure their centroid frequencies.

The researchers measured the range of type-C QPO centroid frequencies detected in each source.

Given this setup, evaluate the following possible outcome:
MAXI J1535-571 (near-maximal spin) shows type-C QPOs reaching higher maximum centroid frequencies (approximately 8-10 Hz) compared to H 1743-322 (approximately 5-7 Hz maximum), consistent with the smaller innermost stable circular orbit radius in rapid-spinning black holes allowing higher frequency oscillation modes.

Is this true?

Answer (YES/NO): NO